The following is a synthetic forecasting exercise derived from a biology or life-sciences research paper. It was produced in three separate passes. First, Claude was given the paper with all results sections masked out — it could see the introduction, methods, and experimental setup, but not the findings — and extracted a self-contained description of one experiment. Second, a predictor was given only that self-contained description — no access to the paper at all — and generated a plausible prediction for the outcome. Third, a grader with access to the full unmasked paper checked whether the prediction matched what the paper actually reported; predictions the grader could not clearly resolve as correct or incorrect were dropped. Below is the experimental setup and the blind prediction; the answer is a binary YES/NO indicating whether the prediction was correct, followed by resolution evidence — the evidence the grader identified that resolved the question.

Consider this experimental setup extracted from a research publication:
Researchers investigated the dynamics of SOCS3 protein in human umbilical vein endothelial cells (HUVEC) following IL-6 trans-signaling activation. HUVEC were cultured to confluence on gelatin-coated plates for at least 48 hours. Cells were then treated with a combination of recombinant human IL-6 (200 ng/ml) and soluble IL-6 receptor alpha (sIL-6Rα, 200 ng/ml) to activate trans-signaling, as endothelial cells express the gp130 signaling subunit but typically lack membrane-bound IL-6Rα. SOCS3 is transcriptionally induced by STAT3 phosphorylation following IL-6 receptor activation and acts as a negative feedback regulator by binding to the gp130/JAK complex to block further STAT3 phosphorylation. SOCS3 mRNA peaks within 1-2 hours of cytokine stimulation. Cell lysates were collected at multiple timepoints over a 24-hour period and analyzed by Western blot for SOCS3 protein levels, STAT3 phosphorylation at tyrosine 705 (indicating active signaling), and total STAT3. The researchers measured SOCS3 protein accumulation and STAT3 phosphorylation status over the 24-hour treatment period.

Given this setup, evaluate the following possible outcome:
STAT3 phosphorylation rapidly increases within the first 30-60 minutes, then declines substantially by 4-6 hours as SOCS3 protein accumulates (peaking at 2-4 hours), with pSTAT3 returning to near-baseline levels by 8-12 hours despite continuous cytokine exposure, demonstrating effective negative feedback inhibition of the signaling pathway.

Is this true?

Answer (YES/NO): NO